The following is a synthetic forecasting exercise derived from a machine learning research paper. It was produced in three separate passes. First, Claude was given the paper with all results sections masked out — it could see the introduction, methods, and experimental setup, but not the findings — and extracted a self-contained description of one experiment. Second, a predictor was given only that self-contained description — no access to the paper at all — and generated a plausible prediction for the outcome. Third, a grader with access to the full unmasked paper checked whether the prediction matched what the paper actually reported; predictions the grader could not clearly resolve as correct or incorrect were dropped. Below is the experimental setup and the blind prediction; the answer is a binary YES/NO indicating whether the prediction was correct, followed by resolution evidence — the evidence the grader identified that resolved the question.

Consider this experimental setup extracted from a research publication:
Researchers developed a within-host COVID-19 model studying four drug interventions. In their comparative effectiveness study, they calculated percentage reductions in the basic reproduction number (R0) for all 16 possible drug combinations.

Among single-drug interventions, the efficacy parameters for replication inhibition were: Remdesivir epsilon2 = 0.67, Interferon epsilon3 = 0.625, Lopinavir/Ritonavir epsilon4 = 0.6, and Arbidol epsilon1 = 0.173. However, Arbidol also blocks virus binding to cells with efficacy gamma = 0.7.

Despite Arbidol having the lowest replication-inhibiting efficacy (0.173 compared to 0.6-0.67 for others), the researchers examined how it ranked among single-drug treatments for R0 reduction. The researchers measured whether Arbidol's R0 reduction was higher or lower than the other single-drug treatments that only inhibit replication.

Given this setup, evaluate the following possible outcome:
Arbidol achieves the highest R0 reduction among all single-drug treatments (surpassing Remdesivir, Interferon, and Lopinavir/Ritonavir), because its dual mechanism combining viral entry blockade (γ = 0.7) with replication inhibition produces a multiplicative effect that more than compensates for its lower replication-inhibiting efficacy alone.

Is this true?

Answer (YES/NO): YES